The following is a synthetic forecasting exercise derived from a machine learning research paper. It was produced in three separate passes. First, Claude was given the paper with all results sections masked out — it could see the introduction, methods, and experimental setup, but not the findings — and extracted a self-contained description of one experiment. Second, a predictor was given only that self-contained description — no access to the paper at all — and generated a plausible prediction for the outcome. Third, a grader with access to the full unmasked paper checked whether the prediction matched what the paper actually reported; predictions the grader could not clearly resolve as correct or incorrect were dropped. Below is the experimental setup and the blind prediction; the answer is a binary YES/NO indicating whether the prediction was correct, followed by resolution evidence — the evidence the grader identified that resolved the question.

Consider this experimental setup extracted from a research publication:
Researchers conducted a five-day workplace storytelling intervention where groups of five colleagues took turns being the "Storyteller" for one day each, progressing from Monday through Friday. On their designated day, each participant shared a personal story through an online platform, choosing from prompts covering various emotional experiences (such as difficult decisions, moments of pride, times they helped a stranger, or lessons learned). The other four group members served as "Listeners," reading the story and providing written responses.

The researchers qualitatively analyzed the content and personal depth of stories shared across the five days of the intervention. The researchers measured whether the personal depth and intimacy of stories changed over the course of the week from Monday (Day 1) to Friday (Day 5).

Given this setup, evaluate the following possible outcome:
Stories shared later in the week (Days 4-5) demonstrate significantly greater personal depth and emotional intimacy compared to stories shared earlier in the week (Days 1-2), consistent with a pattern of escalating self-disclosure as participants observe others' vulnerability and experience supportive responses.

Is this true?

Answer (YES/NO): NO